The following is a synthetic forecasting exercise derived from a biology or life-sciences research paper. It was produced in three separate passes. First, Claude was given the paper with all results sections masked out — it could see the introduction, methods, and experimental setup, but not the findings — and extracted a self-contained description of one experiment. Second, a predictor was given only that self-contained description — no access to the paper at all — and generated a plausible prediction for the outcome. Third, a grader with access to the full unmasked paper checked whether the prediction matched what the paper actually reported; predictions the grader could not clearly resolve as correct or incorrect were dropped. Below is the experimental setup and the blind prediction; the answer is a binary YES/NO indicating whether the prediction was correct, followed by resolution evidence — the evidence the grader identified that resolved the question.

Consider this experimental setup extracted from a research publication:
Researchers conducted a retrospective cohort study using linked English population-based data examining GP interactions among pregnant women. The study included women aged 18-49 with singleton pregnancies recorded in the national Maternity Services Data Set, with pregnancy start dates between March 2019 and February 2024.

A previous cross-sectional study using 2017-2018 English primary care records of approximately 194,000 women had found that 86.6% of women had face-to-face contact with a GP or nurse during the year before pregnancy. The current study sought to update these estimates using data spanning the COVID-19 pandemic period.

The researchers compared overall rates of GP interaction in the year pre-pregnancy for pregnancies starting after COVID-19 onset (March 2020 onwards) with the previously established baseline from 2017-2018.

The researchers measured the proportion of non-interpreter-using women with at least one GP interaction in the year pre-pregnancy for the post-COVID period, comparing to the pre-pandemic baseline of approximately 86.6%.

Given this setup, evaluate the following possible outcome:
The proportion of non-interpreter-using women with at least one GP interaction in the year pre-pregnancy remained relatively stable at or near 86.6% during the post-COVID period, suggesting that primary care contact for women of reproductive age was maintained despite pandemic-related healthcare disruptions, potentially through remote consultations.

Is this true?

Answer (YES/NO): NO